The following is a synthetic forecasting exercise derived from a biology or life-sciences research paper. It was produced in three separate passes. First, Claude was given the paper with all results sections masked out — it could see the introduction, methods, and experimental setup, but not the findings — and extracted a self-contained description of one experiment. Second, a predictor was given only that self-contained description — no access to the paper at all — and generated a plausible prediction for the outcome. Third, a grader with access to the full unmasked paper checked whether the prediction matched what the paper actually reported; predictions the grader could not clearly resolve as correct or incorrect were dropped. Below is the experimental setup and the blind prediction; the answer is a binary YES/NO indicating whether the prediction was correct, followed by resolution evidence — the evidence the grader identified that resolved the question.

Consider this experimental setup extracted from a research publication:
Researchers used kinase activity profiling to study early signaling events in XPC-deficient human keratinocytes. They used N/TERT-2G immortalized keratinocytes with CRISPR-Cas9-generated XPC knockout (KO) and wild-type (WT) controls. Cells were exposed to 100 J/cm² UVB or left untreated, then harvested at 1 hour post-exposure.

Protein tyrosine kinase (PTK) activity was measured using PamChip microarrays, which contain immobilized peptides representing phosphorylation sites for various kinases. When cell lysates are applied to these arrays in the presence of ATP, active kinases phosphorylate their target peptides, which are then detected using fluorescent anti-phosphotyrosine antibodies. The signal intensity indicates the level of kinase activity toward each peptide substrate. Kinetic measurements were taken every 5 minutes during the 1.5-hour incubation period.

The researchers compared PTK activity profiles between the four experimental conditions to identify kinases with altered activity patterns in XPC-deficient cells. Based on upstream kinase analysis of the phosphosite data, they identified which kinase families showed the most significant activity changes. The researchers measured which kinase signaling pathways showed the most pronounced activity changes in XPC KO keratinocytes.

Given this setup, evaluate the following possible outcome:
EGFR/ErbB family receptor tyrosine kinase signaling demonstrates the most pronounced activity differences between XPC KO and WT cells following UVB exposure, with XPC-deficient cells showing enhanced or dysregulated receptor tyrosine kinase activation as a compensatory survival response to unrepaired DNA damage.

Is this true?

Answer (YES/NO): NO